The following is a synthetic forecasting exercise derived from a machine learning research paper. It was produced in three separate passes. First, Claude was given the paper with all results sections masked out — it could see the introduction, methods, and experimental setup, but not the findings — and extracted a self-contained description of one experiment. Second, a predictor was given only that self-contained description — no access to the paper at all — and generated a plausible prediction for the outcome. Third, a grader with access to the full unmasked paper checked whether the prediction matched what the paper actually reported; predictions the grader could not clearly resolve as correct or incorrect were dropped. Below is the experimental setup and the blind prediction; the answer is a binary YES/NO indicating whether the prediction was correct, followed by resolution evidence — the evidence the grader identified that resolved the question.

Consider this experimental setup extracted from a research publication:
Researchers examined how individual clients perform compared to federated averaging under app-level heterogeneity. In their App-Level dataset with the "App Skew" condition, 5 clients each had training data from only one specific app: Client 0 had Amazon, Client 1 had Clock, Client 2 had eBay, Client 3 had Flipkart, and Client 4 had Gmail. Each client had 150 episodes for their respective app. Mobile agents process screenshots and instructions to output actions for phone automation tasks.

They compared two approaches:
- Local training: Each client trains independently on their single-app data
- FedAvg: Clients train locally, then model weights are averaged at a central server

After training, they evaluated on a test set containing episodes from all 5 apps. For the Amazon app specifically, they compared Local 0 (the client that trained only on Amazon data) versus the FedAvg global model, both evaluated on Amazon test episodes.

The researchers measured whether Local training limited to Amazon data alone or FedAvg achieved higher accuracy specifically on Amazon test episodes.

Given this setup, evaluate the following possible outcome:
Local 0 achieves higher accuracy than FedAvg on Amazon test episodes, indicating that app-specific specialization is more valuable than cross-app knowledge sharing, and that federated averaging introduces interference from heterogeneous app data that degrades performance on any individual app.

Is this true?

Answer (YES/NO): YES